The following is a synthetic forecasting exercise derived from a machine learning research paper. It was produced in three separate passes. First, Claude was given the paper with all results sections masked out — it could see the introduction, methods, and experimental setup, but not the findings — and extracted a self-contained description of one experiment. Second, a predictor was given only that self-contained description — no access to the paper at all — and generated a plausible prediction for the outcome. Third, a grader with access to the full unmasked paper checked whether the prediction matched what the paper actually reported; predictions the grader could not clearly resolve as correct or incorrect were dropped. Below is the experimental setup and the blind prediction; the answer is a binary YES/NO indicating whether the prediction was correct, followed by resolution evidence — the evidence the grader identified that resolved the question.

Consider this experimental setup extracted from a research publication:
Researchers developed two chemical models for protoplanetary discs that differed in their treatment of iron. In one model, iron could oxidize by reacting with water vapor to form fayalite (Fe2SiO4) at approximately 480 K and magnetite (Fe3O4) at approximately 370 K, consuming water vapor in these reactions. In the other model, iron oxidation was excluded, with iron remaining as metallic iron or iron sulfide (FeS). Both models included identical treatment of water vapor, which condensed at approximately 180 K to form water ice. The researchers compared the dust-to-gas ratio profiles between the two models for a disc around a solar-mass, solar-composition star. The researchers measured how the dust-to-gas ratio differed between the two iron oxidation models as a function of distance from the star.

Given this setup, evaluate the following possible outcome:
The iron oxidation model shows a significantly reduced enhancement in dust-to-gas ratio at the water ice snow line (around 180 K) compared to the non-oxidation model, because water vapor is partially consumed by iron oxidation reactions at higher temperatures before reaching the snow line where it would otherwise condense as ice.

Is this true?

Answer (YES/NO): NO